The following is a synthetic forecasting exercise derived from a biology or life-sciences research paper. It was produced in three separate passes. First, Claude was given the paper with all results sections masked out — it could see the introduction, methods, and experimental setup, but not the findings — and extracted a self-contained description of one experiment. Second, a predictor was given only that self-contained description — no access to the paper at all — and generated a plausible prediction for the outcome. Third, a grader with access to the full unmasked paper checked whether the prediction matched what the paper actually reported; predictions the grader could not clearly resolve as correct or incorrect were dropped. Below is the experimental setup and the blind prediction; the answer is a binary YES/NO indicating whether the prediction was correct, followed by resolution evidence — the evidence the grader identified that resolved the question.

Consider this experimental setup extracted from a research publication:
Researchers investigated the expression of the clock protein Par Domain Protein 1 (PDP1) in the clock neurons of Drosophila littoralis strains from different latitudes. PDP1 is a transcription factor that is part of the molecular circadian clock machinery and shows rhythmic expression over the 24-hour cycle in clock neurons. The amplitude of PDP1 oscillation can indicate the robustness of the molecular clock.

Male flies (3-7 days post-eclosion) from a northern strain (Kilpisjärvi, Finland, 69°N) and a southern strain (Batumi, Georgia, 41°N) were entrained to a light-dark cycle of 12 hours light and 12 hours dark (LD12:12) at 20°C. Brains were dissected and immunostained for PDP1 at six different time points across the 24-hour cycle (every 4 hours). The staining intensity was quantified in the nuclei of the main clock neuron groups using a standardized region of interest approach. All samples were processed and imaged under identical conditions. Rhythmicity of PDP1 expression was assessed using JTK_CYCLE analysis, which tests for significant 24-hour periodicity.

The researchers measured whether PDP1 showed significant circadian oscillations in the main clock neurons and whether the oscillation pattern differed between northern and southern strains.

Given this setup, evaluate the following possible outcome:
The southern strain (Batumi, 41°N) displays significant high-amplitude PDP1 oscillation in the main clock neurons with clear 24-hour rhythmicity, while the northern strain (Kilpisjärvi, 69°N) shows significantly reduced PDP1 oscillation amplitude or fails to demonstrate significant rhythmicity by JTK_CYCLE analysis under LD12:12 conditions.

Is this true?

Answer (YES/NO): YES